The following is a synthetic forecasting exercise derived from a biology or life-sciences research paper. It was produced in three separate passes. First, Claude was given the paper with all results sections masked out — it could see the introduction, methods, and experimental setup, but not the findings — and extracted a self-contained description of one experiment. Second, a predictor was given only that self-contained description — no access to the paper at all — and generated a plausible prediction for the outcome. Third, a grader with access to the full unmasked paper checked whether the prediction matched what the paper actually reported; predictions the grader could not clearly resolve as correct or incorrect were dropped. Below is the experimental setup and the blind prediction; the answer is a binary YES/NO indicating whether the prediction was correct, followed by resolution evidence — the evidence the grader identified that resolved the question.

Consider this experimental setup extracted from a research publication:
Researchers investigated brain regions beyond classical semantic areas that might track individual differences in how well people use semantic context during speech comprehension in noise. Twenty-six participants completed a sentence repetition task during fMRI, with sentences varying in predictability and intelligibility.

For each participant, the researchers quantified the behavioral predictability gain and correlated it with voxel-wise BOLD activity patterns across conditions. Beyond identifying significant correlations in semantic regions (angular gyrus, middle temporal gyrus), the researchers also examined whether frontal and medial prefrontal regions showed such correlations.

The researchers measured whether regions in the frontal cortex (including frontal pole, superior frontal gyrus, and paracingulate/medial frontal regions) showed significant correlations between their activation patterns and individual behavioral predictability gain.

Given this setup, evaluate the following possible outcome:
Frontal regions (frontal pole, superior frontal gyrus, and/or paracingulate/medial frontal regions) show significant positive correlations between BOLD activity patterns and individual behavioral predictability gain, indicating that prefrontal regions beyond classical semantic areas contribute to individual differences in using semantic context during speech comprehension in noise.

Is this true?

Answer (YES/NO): YES